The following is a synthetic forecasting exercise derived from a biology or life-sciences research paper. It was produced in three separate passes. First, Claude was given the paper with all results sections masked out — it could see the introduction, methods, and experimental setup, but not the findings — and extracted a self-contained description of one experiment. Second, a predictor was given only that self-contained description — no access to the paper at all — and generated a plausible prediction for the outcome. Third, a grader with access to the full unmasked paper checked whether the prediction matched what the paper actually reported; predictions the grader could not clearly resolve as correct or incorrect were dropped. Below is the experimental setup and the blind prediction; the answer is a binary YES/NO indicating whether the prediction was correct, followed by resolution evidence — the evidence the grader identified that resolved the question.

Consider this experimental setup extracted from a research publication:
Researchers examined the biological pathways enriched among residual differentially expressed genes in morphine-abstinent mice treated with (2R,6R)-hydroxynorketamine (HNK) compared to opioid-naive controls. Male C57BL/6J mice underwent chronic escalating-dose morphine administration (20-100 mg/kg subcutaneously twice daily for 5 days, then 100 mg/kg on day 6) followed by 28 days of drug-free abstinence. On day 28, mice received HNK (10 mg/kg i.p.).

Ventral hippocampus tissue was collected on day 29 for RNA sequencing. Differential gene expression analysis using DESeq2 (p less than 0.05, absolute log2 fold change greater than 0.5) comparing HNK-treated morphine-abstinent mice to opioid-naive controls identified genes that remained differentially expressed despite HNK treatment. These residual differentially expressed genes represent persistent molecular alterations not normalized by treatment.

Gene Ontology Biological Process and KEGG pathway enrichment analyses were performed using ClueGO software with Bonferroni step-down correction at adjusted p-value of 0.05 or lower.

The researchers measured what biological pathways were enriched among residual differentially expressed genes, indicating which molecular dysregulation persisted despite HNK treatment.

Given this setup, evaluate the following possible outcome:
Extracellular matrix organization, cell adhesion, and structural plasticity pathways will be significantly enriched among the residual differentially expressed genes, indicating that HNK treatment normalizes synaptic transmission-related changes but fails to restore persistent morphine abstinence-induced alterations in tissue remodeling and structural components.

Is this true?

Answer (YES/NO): NO